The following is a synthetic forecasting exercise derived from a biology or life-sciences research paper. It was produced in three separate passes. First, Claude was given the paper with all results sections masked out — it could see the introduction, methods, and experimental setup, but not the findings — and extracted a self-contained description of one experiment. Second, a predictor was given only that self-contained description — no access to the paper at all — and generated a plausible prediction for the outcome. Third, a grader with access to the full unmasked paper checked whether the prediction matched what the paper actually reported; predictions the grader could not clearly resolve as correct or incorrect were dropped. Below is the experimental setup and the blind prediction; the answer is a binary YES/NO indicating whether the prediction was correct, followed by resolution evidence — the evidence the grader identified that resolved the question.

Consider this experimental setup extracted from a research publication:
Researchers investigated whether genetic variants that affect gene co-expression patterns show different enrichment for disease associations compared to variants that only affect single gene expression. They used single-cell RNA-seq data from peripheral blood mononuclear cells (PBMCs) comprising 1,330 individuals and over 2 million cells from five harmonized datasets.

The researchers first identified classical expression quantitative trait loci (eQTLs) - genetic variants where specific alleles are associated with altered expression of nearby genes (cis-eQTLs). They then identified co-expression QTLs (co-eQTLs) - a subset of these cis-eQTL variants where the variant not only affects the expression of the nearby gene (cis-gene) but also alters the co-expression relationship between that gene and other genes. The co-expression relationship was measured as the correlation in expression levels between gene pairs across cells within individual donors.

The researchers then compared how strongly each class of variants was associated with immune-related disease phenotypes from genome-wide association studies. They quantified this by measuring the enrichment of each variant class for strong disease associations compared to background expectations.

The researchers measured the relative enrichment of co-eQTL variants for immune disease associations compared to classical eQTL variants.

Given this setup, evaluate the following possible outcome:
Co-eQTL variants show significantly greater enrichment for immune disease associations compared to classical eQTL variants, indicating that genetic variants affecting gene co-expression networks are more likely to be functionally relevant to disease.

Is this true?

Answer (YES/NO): YES